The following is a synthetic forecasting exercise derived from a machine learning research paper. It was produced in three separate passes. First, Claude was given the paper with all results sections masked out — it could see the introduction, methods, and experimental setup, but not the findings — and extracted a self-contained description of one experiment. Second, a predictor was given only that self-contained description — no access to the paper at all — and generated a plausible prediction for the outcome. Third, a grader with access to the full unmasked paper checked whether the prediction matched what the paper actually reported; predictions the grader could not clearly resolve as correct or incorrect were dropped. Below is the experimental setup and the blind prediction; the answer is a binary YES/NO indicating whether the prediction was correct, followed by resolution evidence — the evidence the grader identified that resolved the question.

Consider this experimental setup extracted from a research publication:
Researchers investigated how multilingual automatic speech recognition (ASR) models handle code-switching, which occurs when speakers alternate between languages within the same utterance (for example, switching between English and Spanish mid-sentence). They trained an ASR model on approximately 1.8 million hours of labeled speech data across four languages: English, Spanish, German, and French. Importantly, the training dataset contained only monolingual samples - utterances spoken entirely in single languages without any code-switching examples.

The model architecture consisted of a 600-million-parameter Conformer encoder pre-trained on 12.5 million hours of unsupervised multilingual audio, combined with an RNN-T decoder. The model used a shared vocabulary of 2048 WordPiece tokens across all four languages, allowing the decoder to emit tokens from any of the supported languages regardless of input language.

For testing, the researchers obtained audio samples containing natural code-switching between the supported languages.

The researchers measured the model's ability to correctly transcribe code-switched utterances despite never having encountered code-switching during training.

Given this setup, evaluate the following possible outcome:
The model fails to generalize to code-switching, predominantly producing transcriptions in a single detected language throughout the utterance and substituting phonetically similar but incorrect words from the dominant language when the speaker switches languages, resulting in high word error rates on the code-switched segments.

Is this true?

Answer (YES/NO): NO